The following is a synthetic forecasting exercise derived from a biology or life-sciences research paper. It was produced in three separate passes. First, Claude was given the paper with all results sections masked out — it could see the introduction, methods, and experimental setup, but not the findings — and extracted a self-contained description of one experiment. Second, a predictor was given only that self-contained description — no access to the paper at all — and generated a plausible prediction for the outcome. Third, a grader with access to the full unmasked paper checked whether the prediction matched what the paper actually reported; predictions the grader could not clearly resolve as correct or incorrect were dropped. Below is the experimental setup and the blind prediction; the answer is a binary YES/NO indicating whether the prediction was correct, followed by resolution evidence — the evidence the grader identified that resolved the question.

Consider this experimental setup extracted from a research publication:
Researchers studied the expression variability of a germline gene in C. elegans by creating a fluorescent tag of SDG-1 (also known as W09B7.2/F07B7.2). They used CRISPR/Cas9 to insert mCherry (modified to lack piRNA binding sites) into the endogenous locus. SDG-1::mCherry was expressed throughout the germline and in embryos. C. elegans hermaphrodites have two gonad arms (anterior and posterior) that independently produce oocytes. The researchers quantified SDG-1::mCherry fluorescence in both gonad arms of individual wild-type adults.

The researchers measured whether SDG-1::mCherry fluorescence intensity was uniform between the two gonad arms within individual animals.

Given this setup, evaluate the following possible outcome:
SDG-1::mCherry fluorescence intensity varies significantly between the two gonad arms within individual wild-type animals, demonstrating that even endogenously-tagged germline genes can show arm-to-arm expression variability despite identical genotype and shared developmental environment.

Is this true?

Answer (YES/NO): YES